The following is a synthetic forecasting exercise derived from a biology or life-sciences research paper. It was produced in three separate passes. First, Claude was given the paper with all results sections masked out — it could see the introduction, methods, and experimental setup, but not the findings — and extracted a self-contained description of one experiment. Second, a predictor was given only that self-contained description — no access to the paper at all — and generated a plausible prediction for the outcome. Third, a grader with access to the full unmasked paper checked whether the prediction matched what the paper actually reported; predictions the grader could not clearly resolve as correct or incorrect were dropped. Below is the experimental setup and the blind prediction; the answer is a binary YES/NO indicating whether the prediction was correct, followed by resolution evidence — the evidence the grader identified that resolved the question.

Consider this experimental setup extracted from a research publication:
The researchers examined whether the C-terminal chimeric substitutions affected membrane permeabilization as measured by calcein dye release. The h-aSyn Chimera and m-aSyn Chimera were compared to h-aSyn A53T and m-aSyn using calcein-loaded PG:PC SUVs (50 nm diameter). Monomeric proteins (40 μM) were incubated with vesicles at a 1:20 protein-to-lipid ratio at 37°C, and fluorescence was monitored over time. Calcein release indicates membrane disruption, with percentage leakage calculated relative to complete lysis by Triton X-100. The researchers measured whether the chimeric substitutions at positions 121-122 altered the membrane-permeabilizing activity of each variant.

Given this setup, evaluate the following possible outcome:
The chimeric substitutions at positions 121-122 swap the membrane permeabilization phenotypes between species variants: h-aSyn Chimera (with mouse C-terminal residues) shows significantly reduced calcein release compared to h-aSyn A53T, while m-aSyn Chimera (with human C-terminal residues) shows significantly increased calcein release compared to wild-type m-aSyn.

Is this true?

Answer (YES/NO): YES